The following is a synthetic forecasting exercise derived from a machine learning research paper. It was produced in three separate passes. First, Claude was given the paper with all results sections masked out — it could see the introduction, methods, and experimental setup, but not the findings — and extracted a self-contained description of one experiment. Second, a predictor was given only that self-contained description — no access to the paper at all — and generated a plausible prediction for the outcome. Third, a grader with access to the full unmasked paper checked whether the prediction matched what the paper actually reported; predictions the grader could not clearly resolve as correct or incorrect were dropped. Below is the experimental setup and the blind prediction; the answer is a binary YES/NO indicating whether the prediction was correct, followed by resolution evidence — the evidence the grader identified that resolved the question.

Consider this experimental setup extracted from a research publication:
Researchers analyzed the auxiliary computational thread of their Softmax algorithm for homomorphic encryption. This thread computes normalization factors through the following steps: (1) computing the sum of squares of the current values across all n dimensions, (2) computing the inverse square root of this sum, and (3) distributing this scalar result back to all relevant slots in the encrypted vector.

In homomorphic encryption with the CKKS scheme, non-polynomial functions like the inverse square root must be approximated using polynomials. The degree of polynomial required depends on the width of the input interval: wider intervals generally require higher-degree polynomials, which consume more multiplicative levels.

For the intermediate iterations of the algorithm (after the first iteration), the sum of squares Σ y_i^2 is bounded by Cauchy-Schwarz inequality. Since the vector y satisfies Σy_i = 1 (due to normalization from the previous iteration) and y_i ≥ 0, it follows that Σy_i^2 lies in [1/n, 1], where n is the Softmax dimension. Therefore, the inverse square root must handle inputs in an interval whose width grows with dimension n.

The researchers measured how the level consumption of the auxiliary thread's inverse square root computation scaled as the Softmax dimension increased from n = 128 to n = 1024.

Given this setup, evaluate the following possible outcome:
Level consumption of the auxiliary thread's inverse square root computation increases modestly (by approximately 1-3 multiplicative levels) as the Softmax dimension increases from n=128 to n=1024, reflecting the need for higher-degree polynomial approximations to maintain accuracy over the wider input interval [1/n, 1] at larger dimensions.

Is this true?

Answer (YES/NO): YES